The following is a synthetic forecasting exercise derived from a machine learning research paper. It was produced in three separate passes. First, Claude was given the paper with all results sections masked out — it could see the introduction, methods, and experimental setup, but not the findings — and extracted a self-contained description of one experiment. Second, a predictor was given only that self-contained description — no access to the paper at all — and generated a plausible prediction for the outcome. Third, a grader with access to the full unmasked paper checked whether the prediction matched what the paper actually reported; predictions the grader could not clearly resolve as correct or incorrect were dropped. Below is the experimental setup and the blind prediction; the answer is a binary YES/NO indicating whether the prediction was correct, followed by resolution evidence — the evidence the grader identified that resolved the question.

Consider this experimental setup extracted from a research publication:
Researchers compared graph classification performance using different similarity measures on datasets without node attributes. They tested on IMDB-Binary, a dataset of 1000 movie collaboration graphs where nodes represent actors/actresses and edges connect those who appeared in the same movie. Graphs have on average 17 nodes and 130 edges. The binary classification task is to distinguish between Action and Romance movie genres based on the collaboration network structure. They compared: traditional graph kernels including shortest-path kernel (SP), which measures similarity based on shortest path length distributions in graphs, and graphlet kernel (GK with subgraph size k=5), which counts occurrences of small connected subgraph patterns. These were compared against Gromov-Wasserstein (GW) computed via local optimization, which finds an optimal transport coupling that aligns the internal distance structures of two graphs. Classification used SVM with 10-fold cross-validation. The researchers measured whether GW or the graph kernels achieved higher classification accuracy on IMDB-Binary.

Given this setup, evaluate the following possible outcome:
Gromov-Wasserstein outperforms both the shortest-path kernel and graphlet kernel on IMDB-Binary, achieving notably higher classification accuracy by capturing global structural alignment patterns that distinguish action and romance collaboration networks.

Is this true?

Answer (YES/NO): YES